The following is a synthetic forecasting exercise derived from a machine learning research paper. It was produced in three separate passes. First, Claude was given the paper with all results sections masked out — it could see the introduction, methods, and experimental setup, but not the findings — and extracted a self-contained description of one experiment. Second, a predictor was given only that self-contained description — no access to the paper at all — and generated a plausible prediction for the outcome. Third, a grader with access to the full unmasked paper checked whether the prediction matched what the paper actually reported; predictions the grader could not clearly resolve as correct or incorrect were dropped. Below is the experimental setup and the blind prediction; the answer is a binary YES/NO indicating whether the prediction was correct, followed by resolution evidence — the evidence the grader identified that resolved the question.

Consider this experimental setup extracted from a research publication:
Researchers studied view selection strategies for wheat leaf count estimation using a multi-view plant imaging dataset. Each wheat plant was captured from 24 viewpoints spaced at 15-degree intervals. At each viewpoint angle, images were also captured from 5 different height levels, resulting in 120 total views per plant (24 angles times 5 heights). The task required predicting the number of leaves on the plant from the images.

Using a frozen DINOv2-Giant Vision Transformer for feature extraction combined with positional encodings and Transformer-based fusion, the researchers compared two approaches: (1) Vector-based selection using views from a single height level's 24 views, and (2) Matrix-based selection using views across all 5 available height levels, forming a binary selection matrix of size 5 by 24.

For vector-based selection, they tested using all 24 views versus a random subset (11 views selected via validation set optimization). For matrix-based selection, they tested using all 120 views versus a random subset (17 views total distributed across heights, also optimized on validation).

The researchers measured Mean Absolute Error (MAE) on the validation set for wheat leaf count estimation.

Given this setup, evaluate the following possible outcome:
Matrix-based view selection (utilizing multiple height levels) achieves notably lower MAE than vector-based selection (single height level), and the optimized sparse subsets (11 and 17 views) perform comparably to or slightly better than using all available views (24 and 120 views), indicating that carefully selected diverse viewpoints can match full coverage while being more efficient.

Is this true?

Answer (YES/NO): YES